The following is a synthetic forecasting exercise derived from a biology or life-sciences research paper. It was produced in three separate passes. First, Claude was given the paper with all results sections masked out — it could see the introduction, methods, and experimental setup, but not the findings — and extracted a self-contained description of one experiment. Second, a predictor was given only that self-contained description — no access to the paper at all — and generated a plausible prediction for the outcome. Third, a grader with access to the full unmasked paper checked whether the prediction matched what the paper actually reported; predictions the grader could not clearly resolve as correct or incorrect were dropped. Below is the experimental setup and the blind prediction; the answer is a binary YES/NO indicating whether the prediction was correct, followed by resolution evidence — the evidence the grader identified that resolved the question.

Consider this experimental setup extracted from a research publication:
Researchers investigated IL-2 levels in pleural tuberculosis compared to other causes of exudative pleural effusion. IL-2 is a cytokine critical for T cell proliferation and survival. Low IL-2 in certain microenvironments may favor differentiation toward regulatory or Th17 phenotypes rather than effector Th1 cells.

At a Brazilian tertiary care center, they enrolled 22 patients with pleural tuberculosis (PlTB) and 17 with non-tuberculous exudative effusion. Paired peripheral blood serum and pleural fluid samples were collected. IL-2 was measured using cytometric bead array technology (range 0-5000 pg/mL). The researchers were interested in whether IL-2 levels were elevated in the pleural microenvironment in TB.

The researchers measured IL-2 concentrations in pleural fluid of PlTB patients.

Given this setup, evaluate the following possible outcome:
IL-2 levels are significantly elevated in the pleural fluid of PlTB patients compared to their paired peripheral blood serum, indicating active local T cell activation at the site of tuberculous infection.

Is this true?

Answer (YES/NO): NO